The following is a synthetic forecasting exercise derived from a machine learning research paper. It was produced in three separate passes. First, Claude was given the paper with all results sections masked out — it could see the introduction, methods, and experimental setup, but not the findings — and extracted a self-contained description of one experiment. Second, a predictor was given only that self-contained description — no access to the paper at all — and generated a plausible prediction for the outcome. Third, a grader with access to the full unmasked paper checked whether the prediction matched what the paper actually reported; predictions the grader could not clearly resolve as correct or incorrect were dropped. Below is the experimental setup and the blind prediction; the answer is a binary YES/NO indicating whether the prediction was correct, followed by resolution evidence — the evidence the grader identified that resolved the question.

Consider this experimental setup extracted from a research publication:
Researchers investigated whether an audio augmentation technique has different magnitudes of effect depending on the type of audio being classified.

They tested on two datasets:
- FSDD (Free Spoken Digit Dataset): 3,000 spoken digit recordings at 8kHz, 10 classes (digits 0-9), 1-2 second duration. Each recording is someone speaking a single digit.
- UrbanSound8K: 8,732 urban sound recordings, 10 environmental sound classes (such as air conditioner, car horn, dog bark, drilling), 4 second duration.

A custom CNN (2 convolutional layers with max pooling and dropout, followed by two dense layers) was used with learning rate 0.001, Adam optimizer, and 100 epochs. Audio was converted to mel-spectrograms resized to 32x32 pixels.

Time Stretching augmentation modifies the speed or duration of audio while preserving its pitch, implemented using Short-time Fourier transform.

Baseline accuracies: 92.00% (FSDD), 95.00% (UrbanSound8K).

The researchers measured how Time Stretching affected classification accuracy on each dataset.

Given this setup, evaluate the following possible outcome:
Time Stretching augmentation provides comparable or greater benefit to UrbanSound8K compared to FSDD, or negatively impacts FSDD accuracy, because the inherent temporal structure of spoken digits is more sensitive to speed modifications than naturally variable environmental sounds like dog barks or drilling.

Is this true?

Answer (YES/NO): YES